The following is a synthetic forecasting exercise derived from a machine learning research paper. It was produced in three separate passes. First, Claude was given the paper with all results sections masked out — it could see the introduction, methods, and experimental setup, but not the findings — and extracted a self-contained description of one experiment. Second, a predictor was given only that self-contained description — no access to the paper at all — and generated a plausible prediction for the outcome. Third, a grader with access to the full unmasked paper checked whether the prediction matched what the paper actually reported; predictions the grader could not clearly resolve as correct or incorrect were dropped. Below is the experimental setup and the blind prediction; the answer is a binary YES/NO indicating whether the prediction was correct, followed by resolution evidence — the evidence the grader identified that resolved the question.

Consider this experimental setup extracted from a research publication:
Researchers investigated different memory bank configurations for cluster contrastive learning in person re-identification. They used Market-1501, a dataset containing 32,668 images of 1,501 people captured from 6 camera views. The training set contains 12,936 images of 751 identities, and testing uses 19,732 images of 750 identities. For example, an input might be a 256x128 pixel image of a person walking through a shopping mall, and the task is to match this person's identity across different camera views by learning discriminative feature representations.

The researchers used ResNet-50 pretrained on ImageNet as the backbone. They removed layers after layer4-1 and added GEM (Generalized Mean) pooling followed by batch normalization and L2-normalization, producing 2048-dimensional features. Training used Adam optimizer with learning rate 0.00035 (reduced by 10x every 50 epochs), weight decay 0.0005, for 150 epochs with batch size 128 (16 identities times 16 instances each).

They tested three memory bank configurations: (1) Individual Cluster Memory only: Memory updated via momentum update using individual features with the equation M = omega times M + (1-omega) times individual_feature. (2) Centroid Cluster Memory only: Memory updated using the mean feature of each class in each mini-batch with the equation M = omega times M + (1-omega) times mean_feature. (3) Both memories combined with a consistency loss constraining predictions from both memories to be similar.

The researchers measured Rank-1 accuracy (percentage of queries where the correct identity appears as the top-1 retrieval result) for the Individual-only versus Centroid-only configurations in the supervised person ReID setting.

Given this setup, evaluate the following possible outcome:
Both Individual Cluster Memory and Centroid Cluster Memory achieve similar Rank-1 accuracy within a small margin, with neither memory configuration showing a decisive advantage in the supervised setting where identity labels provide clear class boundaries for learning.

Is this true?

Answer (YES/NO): YES